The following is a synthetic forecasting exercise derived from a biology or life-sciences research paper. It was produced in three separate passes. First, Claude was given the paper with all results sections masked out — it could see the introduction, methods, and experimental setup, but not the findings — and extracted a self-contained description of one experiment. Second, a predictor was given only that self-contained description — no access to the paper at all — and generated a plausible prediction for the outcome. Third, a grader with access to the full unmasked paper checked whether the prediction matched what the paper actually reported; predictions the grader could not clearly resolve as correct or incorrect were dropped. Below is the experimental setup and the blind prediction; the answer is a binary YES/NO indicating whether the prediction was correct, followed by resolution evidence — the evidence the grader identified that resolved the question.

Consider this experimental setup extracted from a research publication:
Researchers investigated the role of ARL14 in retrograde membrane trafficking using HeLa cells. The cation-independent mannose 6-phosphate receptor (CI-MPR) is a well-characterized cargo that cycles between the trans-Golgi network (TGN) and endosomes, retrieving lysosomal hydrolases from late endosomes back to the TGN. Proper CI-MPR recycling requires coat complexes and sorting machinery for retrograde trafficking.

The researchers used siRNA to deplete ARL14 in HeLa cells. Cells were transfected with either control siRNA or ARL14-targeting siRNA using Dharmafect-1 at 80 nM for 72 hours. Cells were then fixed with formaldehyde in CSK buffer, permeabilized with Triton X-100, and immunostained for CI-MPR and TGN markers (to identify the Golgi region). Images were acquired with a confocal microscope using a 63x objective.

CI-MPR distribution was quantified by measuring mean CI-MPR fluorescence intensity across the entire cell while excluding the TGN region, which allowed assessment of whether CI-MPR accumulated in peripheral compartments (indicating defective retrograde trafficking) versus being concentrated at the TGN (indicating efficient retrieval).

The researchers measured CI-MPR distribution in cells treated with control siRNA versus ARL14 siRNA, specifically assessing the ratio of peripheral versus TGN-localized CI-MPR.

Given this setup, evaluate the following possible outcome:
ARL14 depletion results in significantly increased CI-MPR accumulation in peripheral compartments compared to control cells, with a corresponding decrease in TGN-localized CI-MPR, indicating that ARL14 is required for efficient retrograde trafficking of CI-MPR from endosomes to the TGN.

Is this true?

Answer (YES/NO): YES